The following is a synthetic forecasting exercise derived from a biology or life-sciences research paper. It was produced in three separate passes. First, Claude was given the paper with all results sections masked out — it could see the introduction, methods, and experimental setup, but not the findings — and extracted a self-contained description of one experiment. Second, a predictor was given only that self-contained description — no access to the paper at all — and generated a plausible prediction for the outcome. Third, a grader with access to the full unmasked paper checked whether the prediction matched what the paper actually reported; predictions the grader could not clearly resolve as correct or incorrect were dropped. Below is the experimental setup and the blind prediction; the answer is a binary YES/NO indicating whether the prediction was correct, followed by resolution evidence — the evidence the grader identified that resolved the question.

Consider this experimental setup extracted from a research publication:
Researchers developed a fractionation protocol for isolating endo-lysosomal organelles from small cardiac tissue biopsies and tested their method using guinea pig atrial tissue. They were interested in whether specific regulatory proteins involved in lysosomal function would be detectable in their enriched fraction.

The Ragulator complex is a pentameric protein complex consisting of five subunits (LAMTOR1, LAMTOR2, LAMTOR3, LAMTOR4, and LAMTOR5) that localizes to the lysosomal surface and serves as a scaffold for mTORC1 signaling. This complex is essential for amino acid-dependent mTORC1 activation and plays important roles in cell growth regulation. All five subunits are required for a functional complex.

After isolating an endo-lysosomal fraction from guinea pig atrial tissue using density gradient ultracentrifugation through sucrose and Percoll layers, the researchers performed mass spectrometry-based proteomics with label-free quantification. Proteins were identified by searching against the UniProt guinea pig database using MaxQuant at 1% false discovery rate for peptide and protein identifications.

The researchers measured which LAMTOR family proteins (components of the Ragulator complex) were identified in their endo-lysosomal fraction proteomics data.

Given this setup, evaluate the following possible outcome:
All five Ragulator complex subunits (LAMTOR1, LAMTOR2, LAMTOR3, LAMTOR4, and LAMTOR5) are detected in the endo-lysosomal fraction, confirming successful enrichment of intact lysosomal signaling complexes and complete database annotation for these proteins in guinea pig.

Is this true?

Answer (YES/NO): NO